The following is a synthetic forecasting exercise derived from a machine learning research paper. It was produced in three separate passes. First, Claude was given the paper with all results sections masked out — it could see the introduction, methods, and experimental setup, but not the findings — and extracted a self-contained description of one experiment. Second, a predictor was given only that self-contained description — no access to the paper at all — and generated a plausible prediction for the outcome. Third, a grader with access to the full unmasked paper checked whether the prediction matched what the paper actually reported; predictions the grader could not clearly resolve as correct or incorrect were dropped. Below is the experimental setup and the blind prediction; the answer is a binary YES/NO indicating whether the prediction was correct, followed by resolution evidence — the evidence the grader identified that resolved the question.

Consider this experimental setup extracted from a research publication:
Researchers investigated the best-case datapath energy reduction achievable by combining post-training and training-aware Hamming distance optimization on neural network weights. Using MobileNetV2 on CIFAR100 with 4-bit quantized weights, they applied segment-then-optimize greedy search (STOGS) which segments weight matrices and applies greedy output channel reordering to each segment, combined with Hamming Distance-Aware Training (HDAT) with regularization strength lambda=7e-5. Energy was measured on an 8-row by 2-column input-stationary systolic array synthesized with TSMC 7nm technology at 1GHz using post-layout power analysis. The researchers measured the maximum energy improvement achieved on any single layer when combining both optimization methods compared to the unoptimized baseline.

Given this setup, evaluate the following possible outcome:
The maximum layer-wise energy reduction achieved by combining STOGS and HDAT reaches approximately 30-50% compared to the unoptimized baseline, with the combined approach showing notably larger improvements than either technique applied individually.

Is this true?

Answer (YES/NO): NO